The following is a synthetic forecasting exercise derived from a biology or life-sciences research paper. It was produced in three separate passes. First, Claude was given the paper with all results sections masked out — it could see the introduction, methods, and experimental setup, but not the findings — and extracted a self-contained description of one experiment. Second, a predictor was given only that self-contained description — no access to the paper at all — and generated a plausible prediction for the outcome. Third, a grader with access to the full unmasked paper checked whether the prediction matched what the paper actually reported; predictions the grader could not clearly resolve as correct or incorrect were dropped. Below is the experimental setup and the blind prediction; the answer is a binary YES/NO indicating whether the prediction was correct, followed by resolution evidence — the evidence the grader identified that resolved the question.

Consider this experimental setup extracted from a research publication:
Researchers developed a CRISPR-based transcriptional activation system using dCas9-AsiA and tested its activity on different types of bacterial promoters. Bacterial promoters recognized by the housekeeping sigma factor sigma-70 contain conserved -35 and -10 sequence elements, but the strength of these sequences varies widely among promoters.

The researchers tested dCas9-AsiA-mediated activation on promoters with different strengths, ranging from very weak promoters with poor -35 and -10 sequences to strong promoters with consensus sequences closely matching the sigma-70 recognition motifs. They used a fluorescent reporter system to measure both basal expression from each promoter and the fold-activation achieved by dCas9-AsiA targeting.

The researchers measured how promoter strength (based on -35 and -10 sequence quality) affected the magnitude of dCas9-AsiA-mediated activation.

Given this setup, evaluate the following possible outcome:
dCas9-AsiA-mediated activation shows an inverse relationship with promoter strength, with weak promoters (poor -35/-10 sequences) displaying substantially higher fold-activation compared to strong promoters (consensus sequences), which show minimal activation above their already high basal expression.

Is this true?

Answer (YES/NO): YES